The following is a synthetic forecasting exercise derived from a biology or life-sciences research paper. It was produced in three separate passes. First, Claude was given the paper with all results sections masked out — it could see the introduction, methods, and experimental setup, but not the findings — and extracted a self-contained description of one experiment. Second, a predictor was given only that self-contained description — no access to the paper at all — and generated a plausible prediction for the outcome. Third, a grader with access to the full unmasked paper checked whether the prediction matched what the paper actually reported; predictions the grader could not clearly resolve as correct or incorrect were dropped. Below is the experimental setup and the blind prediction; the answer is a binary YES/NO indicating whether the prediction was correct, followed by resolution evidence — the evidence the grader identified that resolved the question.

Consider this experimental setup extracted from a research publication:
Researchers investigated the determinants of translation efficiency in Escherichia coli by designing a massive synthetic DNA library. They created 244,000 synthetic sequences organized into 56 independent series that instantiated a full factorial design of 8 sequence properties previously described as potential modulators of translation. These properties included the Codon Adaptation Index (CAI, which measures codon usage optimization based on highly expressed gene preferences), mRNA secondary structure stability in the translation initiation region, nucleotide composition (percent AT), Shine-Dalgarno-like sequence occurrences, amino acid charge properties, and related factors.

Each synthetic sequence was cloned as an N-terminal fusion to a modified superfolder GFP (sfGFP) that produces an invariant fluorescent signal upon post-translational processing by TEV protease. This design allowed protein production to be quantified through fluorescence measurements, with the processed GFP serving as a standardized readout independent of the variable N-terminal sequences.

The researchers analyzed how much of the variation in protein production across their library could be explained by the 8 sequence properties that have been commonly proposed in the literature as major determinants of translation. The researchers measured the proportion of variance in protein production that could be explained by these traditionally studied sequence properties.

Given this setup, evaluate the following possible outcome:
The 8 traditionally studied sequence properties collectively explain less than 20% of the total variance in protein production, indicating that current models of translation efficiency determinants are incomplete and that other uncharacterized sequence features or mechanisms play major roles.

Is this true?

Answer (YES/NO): NO